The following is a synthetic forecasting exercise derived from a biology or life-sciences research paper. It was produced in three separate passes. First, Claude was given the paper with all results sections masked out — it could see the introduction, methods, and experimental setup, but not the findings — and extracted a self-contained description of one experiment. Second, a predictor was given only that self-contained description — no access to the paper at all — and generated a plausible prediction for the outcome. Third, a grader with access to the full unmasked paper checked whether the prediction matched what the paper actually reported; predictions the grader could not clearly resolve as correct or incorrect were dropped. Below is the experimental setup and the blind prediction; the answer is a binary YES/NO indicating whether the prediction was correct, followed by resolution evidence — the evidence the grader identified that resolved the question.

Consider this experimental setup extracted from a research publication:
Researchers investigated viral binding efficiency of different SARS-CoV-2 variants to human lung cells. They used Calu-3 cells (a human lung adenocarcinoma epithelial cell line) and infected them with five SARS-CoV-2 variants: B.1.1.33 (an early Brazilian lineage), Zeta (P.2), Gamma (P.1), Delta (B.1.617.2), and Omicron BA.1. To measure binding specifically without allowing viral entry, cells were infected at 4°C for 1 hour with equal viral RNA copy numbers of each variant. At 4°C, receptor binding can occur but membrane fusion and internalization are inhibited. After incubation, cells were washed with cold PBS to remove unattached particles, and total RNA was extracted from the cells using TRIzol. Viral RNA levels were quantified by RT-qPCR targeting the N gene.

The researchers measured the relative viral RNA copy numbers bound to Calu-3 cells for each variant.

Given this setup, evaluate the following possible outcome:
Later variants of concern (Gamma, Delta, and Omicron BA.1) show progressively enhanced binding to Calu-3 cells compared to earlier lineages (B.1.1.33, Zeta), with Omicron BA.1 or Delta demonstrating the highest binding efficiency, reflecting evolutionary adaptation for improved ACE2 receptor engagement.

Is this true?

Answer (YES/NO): NO